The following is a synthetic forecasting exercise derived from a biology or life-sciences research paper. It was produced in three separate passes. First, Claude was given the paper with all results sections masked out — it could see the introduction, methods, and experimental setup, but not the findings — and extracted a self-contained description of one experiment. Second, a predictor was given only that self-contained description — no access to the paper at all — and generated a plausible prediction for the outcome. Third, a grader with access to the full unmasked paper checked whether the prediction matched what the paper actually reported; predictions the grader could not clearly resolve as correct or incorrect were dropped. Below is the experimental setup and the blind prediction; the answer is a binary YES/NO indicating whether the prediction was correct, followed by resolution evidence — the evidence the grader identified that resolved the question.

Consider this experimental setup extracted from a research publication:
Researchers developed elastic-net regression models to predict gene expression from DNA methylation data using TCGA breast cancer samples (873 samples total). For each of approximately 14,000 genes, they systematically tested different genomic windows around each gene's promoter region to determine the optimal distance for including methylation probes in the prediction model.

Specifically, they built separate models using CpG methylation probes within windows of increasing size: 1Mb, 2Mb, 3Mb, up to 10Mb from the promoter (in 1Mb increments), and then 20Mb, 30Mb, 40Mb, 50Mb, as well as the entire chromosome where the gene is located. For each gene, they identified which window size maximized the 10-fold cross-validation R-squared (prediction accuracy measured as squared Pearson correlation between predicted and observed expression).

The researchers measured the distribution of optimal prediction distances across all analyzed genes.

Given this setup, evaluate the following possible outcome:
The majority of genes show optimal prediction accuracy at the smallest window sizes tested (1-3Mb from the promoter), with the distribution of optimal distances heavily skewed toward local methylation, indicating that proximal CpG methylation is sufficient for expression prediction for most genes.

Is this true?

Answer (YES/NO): NO